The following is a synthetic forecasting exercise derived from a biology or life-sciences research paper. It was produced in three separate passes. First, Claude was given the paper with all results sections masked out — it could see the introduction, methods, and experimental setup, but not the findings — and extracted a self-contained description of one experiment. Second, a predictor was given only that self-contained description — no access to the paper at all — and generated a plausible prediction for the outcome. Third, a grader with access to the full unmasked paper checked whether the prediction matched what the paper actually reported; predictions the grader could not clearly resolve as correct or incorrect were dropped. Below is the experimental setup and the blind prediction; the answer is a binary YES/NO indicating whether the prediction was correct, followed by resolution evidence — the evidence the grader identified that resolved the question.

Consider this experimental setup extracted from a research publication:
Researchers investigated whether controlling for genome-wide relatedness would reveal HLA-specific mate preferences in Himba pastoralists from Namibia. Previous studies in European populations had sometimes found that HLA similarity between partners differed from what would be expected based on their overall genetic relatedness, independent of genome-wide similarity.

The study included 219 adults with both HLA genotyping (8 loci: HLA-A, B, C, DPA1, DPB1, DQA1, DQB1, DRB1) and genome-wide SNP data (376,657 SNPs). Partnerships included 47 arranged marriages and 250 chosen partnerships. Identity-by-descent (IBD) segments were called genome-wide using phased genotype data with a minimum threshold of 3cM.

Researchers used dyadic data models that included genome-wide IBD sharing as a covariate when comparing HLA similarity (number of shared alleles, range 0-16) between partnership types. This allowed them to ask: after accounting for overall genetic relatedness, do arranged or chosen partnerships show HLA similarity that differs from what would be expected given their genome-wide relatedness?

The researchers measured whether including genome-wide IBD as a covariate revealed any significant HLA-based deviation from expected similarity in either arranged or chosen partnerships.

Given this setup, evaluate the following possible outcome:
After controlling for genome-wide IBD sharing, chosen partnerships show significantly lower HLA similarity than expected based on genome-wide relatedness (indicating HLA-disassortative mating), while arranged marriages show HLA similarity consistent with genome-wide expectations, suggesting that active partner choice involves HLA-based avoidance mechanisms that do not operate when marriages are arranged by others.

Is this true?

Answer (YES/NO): NO